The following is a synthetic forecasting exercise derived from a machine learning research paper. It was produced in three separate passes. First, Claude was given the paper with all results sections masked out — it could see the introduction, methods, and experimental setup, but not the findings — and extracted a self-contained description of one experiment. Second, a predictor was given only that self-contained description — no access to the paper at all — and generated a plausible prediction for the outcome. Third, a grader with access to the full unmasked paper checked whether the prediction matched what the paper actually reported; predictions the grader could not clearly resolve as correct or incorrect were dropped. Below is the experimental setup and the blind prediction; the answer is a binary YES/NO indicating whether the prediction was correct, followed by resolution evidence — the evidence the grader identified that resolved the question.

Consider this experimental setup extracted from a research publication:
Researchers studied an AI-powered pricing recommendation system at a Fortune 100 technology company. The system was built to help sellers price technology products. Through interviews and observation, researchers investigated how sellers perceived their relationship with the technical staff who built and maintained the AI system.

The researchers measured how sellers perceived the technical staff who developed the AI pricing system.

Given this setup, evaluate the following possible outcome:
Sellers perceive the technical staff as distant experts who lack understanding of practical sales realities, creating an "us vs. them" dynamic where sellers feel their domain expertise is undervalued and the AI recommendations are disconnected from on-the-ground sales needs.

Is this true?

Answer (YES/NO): NO